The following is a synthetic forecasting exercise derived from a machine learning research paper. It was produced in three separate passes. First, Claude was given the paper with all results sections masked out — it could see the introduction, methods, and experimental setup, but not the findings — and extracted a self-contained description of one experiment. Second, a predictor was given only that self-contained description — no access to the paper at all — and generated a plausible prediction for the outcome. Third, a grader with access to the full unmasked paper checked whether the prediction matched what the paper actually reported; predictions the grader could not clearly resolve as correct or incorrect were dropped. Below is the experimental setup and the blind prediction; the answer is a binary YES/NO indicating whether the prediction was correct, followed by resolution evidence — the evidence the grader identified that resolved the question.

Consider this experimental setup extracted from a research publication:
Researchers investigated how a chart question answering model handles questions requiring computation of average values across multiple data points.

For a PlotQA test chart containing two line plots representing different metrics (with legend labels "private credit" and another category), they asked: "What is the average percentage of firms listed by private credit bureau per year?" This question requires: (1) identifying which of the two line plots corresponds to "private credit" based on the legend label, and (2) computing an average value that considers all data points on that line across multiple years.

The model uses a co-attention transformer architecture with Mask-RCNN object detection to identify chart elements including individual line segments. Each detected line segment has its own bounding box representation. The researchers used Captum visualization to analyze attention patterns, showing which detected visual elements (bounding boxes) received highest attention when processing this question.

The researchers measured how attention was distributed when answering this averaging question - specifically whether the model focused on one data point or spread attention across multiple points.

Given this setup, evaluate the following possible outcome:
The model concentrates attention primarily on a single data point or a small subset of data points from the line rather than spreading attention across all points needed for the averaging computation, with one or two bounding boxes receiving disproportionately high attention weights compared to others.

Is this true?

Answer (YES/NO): NO